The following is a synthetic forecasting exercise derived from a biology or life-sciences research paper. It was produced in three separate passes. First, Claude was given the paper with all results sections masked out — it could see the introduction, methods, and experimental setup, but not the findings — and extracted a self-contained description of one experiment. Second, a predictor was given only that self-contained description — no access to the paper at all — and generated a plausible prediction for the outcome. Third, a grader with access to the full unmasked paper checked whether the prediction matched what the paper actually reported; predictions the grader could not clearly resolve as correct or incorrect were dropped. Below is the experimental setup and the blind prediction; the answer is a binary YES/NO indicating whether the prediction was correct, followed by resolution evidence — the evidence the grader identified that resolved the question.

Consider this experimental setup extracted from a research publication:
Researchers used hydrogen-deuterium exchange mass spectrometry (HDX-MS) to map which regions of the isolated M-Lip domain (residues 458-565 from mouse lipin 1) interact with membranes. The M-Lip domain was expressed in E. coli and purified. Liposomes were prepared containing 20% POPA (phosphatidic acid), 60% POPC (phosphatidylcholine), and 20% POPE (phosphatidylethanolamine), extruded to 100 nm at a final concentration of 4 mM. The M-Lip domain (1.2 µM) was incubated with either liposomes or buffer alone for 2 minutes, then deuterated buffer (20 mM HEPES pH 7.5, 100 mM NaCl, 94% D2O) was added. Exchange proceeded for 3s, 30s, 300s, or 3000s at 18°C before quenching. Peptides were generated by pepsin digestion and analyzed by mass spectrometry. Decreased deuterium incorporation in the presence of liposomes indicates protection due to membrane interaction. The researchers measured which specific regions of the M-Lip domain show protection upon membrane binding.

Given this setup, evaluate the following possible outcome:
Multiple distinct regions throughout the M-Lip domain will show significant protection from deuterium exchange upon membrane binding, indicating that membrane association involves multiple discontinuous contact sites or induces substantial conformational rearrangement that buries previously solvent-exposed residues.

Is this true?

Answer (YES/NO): YES